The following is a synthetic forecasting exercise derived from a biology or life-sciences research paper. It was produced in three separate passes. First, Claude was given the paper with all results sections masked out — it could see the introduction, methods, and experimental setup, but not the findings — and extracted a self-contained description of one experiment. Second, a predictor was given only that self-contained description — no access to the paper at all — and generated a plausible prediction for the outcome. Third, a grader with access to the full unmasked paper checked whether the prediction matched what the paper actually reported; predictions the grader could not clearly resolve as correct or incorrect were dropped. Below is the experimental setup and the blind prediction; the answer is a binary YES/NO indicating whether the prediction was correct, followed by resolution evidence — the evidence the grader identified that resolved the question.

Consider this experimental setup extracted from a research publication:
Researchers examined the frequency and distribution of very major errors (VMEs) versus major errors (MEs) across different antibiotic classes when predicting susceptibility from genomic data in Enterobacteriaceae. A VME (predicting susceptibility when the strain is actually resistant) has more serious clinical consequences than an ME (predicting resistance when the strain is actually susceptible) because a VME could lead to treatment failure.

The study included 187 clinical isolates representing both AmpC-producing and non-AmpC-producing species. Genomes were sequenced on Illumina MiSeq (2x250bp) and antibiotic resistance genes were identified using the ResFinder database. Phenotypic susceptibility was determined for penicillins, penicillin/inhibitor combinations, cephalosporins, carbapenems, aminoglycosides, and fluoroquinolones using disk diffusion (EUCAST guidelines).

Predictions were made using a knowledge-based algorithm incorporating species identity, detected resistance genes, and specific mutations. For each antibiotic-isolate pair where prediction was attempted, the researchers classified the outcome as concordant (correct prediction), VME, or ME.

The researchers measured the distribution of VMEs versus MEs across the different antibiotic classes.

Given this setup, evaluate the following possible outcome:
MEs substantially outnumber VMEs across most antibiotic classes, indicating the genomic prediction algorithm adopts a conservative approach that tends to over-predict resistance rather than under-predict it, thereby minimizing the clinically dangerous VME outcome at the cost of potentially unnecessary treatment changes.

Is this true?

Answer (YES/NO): NO